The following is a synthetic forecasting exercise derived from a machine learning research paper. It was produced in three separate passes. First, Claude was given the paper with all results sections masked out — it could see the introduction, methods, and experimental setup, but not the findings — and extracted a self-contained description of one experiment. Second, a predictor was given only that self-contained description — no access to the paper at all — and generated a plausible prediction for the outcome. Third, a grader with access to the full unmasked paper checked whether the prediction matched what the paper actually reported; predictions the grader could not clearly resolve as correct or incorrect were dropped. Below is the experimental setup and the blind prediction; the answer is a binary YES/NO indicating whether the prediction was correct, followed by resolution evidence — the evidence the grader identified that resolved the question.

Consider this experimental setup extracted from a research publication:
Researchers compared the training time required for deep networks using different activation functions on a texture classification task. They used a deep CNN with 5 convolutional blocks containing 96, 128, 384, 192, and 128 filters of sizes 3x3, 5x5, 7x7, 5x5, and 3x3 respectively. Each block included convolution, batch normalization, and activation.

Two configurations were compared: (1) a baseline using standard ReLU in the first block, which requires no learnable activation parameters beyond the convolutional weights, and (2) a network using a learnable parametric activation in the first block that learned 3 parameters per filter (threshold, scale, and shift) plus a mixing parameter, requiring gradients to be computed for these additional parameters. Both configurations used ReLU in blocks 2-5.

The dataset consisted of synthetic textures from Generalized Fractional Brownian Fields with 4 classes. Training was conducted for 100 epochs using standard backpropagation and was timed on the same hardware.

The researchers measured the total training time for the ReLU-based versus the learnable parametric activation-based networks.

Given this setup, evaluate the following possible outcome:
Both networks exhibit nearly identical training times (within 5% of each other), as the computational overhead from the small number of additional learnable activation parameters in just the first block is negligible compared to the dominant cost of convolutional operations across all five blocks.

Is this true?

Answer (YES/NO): NO